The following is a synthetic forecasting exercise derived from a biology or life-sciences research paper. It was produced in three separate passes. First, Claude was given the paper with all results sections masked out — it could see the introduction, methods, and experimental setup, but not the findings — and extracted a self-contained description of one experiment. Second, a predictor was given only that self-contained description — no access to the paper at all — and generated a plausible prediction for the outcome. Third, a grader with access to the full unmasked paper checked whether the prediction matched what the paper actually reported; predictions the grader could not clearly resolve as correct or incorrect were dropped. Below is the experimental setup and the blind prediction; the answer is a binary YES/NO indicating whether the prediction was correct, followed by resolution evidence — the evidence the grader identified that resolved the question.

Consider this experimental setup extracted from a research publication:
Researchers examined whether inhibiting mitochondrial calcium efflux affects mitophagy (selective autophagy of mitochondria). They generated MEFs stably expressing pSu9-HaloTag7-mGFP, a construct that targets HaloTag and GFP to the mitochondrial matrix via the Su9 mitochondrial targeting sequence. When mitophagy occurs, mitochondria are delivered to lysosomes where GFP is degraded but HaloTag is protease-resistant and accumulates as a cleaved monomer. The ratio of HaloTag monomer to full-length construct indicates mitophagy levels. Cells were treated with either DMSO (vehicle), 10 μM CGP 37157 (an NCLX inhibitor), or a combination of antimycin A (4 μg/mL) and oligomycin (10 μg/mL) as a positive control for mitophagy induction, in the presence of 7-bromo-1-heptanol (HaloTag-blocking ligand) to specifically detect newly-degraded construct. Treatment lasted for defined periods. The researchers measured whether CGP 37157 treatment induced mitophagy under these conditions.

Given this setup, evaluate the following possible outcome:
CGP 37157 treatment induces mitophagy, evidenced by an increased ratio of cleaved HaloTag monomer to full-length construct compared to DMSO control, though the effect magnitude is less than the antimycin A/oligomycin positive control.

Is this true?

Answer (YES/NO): NO